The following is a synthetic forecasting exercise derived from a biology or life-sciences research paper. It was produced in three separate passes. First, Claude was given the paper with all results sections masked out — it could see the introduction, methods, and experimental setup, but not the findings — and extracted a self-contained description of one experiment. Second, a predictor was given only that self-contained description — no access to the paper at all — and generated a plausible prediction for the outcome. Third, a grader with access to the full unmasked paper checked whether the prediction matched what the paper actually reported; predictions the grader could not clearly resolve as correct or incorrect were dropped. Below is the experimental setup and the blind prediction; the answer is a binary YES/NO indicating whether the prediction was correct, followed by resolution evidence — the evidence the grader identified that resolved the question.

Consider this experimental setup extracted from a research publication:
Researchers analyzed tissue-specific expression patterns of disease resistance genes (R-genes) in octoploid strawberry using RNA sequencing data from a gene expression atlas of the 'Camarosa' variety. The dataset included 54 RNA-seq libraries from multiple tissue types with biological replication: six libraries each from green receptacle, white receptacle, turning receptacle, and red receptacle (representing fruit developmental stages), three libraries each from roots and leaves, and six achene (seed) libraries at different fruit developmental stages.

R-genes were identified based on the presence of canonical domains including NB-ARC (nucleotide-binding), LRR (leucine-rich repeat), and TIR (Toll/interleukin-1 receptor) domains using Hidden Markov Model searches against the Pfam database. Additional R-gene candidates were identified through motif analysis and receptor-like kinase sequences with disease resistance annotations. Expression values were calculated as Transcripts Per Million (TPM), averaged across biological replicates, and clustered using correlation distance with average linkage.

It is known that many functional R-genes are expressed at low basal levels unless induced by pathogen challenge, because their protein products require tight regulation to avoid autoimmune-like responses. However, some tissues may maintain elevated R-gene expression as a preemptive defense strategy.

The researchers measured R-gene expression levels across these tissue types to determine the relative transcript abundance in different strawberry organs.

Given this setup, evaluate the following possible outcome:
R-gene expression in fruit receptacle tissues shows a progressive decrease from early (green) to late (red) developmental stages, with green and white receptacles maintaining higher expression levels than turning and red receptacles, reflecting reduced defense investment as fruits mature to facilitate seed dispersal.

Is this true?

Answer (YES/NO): YES